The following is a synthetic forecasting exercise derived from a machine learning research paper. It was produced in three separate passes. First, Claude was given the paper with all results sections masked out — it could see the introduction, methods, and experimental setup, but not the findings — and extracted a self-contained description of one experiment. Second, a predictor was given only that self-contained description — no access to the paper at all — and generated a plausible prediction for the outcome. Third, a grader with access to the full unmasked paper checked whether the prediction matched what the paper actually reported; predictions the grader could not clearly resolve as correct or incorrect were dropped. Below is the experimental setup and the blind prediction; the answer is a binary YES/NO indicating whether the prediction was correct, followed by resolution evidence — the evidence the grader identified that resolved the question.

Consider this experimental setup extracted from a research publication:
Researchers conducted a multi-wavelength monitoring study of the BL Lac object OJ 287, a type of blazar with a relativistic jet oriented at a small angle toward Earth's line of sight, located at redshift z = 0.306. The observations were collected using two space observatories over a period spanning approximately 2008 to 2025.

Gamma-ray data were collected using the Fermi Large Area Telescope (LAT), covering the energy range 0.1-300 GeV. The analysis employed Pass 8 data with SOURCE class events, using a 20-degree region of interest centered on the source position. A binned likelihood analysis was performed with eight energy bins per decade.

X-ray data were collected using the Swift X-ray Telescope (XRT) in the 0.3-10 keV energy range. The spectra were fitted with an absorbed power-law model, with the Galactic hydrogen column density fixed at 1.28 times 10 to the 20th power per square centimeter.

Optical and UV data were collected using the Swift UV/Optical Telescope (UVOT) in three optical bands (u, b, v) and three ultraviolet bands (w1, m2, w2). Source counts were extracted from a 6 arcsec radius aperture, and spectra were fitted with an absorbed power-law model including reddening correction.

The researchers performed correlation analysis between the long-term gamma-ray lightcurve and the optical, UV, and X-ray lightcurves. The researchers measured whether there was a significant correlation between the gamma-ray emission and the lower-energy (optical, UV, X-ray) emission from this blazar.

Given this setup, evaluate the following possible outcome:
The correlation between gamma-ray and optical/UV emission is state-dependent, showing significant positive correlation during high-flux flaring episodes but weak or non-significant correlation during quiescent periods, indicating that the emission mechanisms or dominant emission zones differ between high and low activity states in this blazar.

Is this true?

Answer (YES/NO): NO